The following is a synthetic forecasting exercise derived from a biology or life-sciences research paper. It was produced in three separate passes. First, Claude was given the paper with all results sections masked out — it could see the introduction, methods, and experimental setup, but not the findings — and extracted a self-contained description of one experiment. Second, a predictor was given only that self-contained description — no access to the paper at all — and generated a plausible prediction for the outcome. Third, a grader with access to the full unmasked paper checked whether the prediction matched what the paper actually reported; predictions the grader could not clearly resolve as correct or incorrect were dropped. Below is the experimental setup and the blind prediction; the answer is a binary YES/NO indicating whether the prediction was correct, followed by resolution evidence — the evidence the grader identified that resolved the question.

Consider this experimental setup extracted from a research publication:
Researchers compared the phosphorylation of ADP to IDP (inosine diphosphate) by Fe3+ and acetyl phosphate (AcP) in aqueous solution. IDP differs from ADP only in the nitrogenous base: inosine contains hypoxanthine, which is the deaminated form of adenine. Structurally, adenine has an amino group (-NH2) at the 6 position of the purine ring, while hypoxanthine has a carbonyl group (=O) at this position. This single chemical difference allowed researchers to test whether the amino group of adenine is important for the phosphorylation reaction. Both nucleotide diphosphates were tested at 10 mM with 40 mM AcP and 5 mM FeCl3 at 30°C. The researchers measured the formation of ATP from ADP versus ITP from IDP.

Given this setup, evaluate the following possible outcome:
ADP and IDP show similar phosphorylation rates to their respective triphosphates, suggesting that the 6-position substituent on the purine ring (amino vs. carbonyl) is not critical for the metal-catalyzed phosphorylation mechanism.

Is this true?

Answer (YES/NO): NO